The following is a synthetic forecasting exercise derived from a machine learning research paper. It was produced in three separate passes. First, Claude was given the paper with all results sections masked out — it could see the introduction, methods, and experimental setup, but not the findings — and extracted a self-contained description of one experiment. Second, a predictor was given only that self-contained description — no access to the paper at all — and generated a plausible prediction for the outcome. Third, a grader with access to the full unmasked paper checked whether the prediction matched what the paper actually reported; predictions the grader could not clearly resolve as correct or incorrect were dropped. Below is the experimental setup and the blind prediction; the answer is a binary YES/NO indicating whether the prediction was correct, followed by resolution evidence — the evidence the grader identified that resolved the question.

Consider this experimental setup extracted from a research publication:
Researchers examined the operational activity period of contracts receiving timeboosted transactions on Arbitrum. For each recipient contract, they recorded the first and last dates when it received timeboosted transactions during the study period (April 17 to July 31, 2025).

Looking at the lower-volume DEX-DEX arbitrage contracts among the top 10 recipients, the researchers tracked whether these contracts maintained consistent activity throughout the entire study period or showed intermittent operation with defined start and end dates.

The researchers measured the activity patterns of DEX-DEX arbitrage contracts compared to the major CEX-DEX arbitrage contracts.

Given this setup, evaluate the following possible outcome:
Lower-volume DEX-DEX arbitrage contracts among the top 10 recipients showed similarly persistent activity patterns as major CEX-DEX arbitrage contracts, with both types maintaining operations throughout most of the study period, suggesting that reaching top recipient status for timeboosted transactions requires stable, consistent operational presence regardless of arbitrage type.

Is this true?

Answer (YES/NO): NO